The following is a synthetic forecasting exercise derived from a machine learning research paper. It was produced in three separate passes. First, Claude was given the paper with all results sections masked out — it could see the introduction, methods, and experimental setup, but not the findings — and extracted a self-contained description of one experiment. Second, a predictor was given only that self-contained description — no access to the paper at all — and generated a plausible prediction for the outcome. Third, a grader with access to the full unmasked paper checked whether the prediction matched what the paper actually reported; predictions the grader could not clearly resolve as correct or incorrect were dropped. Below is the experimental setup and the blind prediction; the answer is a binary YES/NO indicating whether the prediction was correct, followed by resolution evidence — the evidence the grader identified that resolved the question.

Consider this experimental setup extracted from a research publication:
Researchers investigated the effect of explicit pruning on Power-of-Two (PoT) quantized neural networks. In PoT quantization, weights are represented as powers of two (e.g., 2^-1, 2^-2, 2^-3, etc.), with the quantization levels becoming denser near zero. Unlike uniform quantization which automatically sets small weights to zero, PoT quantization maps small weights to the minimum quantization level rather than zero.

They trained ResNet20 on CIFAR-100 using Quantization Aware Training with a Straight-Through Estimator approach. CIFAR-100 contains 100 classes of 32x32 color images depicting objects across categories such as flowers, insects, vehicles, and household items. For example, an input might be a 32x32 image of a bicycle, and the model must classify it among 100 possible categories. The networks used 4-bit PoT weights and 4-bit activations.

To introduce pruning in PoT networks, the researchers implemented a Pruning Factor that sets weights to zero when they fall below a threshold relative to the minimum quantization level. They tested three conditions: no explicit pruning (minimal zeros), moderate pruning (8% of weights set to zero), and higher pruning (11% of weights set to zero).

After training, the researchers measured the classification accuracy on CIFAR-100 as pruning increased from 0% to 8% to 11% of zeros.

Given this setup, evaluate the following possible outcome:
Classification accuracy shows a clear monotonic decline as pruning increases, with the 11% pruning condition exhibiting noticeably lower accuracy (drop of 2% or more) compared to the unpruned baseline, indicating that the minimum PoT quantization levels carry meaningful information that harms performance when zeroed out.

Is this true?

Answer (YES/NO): NO